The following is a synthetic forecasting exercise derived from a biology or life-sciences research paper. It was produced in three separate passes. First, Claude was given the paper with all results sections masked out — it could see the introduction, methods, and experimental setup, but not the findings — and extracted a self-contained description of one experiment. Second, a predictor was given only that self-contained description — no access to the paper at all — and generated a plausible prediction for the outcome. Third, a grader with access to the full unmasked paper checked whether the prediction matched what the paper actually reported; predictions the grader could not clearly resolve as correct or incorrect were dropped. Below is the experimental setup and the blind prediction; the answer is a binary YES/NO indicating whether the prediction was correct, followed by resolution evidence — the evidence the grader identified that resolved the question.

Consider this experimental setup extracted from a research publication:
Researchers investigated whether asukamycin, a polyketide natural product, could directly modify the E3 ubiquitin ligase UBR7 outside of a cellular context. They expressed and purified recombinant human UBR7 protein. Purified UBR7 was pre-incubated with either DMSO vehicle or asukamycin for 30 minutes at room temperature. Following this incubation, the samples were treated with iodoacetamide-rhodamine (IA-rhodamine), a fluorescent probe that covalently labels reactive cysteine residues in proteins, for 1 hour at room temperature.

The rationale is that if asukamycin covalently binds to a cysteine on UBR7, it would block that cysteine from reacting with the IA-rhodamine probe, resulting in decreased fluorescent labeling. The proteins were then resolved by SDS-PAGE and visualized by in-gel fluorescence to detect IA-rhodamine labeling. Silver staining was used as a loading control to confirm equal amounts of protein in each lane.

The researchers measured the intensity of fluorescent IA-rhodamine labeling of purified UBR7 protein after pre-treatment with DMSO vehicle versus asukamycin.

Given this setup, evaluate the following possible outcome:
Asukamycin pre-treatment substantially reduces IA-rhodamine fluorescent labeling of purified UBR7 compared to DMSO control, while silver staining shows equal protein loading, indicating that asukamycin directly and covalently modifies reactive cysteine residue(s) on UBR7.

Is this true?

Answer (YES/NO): YES